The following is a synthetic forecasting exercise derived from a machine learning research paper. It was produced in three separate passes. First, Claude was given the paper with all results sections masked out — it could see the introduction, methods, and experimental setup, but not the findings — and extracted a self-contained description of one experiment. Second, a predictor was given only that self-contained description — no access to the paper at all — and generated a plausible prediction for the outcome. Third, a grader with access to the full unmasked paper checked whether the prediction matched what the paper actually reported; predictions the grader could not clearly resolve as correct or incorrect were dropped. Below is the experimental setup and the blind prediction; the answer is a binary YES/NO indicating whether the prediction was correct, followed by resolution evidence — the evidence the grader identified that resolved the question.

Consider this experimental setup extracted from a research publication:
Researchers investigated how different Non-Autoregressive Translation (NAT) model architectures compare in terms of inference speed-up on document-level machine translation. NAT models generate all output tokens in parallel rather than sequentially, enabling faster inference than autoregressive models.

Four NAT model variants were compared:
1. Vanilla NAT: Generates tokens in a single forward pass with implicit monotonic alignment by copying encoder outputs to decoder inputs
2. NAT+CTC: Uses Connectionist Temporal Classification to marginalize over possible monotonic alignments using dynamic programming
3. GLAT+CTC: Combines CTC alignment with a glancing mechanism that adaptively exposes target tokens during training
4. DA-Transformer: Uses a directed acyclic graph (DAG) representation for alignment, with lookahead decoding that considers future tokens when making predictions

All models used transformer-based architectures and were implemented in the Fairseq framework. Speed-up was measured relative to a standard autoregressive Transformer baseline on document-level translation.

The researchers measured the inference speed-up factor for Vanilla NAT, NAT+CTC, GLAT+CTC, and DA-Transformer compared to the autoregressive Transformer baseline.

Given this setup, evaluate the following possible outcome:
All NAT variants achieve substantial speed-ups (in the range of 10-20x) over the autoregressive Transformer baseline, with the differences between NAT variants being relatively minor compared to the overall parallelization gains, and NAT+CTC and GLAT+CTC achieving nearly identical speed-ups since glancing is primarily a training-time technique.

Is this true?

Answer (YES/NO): NO